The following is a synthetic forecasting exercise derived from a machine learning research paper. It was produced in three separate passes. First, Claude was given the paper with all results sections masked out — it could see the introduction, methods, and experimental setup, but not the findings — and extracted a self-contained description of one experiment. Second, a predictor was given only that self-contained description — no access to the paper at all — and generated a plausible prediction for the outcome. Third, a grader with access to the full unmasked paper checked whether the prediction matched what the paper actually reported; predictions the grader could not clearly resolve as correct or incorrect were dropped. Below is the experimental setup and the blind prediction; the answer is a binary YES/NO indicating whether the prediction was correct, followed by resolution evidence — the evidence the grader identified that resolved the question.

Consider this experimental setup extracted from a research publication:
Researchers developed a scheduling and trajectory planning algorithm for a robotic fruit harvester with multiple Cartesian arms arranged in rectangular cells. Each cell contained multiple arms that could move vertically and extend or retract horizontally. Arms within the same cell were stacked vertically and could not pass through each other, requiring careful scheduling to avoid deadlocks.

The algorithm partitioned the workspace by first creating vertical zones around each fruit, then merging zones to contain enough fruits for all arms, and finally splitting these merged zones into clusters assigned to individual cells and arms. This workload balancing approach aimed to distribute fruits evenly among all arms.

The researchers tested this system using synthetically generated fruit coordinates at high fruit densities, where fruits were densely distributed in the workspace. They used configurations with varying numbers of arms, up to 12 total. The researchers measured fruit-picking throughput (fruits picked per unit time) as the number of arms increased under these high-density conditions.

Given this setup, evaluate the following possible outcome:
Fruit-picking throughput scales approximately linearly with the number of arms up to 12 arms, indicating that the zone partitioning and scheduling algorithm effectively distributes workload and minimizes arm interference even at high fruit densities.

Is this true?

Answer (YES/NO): YES